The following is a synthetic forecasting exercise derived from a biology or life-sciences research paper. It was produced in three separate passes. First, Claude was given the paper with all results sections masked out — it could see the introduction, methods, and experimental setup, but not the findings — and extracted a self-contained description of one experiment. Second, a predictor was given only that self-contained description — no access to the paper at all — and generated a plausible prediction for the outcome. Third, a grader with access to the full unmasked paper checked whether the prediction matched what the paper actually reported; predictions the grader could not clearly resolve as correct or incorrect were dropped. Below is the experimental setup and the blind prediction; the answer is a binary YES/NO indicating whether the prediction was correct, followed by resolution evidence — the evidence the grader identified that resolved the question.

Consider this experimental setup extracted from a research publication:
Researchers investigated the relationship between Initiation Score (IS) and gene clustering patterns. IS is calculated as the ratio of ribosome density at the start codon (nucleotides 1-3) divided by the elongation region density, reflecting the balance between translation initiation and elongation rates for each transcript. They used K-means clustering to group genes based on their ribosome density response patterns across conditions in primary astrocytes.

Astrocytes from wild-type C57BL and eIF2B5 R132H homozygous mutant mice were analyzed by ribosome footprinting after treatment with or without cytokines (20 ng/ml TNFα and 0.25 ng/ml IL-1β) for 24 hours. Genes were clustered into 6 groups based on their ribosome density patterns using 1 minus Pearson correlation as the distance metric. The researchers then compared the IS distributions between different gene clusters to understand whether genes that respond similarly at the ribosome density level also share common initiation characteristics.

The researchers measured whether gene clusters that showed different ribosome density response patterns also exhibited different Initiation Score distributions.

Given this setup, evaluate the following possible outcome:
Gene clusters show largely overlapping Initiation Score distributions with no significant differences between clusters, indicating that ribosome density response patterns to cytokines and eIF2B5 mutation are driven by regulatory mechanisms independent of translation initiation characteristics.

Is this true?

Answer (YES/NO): NO